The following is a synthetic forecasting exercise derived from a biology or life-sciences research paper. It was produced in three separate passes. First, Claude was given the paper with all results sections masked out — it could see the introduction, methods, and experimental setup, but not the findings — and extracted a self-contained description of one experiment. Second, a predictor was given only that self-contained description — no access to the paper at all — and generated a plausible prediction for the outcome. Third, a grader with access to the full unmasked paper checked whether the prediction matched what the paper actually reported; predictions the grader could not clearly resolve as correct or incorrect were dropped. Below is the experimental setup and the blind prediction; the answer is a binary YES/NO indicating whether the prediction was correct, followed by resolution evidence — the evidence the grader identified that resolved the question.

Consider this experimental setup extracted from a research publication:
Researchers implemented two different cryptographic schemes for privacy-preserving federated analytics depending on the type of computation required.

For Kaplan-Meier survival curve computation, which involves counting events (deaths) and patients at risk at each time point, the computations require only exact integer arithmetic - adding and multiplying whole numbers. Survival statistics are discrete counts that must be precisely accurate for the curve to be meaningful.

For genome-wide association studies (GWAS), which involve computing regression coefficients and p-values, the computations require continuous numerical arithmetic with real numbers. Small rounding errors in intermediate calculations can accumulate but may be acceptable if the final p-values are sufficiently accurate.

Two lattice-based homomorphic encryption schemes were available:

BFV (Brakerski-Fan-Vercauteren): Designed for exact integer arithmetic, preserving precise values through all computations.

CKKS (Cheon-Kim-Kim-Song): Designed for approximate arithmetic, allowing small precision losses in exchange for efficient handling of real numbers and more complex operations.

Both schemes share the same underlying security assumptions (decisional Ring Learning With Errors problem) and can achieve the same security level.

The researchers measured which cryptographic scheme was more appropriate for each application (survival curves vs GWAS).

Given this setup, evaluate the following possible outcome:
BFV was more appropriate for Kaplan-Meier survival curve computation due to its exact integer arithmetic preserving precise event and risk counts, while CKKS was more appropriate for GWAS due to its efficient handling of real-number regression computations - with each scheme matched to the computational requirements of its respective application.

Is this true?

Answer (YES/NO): YES